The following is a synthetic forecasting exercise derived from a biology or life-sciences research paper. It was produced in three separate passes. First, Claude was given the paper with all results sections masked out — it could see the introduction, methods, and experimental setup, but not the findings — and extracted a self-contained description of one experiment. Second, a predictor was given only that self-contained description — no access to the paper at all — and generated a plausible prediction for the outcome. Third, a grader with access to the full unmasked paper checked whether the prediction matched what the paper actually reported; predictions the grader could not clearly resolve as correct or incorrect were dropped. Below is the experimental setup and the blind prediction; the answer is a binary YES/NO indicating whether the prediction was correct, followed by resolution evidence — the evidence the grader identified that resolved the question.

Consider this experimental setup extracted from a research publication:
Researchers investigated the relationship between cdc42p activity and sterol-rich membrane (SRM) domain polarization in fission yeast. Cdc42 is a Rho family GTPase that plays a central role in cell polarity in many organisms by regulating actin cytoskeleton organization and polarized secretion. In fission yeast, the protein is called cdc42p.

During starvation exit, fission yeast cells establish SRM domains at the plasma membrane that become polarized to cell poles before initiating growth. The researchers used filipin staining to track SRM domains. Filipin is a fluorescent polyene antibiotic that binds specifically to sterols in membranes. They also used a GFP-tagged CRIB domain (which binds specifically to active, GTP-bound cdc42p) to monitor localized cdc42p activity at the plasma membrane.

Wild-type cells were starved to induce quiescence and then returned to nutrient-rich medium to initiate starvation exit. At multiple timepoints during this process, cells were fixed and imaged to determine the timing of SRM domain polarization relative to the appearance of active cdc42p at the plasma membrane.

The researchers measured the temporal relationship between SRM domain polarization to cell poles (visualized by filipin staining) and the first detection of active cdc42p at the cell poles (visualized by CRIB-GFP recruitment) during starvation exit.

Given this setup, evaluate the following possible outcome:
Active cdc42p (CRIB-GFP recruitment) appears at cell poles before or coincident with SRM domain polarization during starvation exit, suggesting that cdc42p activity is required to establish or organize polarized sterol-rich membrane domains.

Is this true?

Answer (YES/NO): NO